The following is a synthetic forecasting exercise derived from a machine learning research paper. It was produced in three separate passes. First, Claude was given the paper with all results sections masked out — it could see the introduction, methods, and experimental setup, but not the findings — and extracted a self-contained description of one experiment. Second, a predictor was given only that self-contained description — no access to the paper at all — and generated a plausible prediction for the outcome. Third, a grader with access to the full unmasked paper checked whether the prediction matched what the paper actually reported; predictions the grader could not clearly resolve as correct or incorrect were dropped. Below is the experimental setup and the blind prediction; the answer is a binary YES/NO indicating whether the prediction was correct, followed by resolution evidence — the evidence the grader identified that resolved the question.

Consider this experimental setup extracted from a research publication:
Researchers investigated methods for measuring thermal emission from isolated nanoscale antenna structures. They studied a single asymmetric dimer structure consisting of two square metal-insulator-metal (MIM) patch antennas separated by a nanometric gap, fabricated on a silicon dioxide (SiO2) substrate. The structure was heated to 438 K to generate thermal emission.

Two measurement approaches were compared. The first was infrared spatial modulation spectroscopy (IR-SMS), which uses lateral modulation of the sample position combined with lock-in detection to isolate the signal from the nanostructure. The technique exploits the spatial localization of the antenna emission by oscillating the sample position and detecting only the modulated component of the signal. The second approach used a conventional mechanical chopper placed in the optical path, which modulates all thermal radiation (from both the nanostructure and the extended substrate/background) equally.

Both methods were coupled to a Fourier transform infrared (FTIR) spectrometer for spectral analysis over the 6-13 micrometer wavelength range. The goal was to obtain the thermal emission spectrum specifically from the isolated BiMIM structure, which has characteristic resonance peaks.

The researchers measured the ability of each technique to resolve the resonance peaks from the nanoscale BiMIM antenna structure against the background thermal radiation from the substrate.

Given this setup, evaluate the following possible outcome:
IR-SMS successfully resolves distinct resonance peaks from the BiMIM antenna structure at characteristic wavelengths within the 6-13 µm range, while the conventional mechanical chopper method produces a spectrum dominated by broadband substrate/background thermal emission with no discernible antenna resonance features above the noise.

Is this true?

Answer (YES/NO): YES